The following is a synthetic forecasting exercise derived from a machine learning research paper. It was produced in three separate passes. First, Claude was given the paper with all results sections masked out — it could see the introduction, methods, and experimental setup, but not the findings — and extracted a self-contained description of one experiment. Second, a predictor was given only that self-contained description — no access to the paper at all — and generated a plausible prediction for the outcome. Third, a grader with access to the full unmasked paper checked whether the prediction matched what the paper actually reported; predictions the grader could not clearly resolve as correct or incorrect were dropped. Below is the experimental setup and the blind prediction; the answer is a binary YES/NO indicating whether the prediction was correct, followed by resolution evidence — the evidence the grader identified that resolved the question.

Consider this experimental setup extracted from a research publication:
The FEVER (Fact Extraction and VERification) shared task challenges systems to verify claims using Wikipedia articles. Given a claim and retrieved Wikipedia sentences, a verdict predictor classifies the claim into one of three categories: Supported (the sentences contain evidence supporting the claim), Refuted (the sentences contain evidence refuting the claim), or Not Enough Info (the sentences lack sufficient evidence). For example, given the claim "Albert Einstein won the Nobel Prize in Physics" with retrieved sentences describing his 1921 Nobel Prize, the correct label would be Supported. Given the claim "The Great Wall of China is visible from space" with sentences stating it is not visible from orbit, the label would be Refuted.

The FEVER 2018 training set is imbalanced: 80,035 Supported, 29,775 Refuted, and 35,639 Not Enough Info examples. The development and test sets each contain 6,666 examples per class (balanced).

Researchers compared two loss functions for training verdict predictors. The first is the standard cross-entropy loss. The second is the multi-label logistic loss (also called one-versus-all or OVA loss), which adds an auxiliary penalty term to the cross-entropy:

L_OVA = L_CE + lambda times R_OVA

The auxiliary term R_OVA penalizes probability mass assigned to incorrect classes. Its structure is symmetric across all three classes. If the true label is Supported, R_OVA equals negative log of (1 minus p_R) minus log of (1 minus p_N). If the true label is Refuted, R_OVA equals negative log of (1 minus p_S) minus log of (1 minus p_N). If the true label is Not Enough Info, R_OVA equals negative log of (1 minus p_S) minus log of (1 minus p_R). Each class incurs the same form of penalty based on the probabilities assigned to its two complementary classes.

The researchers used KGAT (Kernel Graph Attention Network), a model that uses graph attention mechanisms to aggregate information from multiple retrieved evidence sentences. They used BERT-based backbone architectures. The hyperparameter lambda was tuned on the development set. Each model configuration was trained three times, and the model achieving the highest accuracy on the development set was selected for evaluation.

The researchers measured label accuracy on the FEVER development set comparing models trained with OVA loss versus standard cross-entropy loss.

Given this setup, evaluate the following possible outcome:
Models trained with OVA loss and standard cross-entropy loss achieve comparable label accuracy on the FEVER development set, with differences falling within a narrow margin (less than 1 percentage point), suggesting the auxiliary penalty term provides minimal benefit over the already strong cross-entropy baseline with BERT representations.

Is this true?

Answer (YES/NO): YES